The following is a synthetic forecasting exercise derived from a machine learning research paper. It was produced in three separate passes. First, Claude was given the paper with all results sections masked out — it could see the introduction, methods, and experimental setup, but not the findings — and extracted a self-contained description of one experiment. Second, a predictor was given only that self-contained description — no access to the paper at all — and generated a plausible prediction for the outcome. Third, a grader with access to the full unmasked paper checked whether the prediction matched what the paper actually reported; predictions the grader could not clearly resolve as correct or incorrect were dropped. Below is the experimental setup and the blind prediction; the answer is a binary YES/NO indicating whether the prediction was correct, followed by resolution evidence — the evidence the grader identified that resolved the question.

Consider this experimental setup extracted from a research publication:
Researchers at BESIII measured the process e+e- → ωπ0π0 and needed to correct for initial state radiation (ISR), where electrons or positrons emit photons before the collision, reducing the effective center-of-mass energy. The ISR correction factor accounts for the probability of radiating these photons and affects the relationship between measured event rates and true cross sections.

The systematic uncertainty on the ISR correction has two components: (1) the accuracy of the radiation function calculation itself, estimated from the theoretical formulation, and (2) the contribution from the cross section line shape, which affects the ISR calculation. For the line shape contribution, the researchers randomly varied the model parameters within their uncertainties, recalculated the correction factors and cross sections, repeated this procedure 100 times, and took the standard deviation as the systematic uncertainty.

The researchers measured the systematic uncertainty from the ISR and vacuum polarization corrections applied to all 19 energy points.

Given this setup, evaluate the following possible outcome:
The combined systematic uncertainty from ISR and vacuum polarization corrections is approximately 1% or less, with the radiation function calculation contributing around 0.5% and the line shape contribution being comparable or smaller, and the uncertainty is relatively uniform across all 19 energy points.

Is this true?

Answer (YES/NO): NO